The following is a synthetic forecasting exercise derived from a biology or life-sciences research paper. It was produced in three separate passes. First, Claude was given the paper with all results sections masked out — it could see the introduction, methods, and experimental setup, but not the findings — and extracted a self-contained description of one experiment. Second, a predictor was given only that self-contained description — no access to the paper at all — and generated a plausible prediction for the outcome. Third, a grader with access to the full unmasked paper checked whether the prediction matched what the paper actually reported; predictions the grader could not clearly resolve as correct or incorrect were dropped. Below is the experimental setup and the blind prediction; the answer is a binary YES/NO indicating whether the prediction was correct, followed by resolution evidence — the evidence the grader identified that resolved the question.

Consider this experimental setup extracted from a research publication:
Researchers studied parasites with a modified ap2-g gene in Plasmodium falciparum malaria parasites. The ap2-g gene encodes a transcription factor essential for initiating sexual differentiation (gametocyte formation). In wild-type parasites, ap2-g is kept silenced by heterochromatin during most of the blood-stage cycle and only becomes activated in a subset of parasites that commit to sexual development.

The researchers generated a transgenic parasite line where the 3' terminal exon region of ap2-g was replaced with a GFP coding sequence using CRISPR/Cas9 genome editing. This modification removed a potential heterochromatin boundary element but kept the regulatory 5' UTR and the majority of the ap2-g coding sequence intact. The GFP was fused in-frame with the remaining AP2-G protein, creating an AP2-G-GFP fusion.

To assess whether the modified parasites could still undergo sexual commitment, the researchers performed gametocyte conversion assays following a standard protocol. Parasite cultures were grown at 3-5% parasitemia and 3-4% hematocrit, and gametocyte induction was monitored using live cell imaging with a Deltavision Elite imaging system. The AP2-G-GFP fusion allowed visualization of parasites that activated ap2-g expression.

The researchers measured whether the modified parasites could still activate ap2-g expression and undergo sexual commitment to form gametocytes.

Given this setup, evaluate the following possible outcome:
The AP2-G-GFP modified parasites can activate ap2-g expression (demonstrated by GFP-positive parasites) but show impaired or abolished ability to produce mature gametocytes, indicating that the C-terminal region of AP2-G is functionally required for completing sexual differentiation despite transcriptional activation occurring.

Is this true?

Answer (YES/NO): YES